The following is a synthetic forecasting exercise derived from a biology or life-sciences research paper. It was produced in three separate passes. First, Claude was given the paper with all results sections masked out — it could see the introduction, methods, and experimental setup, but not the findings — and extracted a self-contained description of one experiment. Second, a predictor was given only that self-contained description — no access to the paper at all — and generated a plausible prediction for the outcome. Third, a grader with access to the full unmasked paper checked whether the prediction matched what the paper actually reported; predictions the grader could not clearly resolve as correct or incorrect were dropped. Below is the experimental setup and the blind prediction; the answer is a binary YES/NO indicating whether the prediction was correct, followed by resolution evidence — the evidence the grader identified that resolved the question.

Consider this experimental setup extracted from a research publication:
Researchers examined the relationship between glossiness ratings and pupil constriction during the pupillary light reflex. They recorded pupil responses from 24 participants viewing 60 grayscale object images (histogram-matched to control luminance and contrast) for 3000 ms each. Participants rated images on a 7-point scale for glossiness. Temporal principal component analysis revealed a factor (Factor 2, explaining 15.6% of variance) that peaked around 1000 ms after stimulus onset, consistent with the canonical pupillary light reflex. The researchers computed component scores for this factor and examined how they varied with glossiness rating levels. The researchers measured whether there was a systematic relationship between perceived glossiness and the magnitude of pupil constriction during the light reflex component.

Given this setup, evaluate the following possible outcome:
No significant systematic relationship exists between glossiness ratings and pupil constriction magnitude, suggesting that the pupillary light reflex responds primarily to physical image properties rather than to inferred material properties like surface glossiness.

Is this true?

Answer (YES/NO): NO